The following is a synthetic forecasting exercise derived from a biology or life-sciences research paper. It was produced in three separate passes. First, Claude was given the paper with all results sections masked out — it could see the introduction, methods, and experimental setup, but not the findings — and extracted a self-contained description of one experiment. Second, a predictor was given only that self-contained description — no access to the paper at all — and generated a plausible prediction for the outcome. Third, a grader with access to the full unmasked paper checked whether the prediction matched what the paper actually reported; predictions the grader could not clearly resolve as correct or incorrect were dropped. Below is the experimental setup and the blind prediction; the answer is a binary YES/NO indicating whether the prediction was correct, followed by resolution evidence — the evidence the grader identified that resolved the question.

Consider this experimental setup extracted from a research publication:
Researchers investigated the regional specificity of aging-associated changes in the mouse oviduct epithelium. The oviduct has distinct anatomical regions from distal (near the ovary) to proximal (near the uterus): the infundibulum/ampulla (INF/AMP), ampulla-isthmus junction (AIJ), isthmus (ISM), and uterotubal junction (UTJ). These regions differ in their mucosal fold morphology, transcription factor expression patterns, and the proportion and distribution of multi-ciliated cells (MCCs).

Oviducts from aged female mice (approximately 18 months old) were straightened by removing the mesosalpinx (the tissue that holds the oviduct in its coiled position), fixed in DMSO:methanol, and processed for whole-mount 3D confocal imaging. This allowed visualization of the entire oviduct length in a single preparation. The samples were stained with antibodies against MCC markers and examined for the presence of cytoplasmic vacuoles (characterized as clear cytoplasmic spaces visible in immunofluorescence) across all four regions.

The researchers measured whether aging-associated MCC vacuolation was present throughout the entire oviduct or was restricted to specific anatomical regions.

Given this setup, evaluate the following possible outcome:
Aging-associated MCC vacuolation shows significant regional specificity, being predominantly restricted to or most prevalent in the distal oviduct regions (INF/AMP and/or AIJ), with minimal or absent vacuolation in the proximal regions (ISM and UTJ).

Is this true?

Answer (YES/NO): NO